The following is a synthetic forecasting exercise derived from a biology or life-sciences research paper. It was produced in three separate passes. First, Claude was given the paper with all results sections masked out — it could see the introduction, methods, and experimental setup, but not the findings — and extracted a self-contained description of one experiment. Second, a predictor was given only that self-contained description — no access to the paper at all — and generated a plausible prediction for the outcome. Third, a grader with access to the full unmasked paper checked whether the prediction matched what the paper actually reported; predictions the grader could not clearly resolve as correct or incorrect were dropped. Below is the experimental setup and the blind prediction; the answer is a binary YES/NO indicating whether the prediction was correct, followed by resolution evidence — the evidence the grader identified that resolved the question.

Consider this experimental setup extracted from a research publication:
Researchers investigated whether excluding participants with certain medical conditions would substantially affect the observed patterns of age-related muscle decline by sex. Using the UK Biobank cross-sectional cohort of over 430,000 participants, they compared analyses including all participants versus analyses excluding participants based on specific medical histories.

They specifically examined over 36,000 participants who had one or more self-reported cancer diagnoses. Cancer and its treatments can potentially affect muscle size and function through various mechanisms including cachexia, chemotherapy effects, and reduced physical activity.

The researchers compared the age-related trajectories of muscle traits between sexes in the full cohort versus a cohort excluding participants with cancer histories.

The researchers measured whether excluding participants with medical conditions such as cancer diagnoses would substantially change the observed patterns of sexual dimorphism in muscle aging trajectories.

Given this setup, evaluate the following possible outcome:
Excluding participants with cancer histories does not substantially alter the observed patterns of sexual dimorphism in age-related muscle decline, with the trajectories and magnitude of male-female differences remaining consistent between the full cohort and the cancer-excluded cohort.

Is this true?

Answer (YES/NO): YES